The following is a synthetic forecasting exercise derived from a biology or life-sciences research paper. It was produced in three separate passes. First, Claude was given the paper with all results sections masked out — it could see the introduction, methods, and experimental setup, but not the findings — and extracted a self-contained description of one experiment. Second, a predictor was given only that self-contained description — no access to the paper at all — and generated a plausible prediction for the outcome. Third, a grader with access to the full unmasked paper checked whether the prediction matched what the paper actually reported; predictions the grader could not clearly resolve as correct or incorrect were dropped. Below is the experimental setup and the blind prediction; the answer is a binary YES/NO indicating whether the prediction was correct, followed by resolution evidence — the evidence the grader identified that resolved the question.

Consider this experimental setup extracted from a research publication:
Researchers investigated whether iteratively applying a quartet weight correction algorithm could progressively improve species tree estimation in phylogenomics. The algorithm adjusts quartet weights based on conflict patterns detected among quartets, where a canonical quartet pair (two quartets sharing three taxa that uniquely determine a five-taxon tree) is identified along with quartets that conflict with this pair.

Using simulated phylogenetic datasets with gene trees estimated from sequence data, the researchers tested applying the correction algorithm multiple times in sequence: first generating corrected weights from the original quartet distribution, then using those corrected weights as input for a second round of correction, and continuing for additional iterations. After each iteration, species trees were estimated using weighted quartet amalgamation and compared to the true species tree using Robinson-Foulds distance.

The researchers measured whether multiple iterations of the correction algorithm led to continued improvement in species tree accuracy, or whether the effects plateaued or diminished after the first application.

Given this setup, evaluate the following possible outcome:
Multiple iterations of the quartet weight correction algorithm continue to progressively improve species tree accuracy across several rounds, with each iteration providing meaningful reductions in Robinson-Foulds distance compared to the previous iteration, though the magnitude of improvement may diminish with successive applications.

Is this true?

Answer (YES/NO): NO